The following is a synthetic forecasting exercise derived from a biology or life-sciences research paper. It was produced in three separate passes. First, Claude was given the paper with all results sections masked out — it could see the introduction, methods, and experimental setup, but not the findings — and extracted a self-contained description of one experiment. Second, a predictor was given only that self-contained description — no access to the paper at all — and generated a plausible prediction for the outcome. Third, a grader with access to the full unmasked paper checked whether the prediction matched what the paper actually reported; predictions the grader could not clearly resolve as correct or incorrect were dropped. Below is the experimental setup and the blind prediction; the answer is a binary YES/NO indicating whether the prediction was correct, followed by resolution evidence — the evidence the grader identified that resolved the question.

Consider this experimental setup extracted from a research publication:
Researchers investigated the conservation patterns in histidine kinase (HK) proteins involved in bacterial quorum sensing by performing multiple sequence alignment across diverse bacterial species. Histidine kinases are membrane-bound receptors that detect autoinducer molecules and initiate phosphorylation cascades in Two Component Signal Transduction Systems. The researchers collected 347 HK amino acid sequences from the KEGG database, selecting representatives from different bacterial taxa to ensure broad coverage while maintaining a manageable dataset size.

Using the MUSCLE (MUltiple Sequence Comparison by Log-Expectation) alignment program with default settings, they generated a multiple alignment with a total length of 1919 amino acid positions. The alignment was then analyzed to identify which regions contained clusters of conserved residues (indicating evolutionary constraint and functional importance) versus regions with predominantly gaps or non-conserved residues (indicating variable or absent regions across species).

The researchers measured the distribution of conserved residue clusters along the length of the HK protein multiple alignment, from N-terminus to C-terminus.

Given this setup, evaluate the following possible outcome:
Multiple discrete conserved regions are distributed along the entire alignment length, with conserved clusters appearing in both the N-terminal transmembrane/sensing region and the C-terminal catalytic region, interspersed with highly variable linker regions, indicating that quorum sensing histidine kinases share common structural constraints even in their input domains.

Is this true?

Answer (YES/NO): YES